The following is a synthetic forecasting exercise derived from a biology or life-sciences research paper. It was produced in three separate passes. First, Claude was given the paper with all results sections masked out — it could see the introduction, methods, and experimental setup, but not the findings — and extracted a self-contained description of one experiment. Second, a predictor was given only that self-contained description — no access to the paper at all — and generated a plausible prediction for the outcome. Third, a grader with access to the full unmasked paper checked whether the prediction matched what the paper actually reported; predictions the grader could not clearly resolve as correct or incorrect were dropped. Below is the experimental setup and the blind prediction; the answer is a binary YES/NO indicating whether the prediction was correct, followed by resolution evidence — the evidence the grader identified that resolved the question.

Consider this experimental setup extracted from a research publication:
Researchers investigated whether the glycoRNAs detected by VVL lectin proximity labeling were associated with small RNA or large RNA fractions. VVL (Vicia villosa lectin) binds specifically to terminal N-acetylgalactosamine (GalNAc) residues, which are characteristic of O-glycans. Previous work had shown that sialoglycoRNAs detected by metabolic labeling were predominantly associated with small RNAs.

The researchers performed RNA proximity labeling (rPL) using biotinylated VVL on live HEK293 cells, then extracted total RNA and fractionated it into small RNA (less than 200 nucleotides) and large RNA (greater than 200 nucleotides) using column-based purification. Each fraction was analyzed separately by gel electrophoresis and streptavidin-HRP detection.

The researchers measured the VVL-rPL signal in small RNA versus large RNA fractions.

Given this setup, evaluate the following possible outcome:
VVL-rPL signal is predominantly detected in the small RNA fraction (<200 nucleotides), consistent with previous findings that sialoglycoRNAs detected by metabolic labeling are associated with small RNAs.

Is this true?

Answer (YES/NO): YES